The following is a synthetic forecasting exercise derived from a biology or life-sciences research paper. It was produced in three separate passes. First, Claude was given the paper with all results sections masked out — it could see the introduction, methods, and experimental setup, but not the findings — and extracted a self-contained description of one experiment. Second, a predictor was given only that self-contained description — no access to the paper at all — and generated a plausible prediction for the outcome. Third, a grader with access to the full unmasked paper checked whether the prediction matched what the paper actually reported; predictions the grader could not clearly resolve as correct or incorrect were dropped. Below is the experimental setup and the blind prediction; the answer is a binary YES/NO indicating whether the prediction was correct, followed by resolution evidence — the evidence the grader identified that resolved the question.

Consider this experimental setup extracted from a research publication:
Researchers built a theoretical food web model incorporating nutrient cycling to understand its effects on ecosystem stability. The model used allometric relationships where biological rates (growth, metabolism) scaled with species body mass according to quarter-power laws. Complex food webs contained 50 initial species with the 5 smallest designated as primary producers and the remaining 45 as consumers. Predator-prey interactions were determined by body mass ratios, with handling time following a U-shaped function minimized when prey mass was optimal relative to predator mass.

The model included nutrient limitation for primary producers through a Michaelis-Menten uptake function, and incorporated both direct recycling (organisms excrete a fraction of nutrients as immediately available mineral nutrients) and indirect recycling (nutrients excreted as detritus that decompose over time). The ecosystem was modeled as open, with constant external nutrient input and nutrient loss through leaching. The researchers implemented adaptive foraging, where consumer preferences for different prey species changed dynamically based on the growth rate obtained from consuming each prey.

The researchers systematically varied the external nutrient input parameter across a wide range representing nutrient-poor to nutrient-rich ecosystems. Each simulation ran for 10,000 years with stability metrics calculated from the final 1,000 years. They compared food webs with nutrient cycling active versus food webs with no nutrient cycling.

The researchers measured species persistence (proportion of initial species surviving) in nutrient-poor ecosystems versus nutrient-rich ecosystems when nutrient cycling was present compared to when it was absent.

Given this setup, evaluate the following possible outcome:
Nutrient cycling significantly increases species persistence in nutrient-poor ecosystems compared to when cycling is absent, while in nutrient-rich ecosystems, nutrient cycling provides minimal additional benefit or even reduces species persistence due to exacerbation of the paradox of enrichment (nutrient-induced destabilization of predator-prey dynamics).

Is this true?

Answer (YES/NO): YES